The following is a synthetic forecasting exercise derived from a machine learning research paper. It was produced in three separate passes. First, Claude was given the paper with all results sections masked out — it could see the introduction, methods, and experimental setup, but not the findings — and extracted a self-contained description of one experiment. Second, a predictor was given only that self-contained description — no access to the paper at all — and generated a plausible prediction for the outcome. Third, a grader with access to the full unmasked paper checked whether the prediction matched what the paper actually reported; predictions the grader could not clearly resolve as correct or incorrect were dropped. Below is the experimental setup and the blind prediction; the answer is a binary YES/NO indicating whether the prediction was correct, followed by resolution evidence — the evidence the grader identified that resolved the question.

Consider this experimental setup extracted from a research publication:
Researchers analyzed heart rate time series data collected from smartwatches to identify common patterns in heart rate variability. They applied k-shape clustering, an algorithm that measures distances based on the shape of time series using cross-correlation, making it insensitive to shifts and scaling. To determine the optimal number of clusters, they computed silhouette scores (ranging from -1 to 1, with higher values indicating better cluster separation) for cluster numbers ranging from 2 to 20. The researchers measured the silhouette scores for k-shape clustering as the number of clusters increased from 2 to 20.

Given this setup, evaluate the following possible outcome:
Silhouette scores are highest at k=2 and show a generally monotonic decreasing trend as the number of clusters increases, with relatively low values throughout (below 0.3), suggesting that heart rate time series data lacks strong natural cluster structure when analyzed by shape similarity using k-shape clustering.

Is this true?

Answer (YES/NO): YES